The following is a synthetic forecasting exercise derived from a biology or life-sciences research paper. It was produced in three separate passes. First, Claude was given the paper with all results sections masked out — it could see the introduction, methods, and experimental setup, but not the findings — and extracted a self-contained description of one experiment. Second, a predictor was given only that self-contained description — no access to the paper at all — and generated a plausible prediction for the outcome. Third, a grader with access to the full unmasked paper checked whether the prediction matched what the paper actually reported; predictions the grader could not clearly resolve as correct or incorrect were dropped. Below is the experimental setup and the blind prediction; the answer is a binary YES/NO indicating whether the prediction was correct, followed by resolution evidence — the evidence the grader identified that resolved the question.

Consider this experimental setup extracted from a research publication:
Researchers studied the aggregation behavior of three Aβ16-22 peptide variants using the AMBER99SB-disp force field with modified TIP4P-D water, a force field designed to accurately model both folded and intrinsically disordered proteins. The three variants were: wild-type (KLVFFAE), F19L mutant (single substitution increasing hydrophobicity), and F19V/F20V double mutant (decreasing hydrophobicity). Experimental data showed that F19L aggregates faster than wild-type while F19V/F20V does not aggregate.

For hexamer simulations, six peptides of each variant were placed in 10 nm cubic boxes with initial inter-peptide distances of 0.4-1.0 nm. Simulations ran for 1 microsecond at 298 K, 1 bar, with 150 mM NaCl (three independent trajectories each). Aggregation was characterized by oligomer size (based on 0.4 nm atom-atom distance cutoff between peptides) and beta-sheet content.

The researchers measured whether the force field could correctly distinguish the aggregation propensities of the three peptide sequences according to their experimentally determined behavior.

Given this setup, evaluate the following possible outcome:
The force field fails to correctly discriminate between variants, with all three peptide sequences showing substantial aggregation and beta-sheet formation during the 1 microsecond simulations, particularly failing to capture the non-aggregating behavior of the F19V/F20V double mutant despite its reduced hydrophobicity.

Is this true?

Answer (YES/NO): NO